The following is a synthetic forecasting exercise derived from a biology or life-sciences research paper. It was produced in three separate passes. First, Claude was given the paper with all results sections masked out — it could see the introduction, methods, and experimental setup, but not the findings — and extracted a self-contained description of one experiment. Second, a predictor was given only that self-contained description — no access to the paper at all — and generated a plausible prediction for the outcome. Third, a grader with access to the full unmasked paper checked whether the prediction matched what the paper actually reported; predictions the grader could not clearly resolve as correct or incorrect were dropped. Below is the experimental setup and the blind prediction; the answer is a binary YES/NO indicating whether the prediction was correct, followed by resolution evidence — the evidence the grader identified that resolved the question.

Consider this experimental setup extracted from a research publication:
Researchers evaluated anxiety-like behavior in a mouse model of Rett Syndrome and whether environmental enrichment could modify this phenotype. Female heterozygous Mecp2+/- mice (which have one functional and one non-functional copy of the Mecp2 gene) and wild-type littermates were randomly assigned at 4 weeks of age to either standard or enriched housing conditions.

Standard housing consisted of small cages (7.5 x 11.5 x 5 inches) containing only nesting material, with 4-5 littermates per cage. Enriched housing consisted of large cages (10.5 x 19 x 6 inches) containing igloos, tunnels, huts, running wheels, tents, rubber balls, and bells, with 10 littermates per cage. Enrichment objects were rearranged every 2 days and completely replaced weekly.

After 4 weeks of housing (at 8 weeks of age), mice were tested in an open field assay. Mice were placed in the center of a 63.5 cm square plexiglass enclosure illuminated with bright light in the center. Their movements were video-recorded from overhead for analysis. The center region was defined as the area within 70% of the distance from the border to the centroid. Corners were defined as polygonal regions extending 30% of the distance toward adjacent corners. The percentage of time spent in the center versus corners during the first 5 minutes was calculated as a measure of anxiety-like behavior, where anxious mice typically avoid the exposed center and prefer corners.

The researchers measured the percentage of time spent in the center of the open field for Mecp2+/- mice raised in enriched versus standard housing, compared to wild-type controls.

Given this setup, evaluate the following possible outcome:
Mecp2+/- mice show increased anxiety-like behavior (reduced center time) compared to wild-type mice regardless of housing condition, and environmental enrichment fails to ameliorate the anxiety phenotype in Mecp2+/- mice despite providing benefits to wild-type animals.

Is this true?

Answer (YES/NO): NO